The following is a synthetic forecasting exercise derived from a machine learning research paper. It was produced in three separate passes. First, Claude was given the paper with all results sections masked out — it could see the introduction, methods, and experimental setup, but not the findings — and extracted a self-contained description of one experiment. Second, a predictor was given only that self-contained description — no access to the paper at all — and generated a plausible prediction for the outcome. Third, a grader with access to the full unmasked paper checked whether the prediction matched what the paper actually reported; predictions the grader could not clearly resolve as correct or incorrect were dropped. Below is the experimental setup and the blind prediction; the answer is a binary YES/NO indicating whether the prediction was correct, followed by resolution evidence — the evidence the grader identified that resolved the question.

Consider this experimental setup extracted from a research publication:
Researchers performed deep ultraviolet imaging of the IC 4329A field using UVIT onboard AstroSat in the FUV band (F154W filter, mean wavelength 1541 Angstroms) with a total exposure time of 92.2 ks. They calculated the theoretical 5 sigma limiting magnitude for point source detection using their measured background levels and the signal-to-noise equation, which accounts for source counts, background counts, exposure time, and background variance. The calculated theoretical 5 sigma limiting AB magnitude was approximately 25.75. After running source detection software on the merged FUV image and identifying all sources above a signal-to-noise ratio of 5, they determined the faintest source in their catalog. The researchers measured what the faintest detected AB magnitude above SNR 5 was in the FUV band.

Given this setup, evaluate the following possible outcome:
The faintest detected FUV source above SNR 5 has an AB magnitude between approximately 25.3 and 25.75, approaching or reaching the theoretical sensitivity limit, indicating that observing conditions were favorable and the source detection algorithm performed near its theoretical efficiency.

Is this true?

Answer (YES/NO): NO